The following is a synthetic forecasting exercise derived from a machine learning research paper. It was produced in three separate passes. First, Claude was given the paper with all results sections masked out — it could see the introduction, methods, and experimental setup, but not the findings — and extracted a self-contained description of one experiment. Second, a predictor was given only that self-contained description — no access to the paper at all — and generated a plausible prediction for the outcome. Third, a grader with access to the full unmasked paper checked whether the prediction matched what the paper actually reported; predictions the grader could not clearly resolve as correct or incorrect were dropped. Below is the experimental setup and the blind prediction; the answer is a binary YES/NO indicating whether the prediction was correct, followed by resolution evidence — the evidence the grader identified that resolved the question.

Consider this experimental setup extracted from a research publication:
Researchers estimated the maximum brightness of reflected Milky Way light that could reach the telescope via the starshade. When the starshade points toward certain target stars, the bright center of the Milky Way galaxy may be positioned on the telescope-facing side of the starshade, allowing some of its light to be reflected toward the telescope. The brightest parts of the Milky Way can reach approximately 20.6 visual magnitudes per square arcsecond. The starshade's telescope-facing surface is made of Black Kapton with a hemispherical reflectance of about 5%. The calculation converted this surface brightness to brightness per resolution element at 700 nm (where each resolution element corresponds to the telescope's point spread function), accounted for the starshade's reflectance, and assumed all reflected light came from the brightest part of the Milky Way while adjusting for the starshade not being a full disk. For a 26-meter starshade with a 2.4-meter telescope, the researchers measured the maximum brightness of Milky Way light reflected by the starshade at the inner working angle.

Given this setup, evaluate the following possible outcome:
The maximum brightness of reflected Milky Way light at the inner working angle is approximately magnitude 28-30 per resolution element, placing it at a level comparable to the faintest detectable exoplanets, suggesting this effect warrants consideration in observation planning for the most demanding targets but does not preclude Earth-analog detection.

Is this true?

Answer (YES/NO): NO